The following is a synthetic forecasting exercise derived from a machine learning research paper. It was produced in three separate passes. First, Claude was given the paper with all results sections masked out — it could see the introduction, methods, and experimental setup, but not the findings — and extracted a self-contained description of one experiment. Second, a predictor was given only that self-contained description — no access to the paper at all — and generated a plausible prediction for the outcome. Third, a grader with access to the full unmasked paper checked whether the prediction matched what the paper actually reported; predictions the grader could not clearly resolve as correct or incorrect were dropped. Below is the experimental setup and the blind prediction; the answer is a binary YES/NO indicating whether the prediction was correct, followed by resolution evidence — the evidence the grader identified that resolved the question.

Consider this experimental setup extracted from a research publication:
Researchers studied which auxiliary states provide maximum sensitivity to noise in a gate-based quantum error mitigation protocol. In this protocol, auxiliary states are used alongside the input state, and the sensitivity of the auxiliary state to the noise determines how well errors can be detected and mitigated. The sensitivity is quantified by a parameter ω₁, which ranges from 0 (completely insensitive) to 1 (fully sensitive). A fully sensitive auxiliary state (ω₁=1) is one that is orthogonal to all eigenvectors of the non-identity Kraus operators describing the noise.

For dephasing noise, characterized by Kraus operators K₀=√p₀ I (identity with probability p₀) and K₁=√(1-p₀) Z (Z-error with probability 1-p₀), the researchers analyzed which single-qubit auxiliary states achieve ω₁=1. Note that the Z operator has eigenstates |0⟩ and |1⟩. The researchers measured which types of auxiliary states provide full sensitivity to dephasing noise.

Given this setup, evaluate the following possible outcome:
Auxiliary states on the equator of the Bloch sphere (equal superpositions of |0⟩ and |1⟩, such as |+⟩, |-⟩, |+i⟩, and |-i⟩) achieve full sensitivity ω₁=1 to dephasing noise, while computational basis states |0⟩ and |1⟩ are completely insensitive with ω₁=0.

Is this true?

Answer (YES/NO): YES